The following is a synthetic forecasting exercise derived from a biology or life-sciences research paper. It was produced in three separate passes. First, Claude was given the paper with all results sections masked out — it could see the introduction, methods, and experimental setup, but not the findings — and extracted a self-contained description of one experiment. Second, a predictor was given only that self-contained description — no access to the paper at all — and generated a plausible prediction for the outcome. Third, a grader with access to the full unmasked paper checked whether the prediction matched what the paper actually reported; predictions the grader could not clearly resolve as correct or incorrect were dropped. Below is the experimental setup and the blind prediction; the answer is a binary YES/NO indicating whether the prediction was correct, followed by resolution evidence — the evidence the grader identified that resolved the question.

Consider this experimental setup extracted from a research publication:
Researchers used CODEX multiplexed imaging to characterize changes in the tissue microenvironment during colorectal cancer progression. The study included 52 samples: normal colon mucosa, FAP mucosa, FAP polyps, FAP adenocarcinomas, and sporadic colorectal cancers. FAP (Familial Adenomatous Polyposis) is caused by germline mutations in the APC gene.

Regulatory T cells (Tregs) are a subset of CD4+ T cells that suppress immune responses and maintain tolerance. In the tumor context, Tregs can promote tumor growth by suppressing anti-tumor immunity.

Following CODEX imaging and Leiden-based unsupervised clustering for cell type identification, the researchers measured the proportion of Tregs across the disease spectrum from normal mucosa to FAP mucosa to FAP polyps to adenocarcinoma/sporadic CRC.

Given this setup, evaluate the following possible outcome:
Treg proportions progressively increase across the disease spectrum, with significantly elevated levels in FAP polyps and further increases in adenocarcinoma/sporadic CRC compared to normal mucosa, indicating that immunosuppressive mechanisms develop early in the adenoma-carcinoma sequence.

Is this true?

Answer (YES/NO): YES